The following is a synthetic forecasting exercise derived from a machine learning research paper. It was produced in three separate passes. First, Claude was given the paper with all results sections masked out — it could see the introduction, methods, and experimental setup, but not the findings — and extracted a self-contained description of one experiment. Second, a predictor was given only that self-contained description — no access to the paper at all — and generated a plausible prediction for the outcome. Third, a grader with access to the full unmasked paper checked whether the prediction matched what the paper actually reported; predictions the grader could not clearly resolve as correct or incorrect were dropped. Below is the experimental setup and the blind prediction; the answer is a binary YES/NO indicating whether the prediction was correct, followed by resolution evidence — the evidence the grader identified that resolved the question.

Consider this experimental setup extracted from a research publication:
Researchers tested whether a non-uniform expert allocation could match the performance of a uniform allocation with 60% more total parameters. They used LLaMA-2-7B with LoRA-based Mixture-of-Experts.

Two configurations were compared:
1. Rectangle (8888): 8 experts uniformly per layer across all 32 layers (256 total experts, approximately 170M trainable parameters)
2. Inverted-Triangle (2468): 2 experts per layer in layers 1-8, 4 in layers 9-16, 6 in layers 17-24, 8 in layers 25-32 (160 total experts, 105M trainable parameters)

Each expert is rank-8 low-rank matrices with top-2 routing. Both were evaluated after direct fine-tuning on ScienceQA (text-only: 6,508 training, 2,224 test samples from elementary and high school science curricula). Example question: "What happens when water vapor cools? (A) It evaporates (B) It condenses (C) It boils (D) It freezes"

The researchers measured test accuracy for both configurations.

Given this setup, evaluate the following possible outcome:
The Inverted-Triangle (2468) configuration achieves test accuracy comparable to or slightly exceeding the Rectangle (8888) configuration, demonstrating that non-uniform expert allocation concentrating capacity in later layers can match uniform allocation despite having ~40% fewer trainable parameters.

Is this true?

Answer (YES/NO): YES